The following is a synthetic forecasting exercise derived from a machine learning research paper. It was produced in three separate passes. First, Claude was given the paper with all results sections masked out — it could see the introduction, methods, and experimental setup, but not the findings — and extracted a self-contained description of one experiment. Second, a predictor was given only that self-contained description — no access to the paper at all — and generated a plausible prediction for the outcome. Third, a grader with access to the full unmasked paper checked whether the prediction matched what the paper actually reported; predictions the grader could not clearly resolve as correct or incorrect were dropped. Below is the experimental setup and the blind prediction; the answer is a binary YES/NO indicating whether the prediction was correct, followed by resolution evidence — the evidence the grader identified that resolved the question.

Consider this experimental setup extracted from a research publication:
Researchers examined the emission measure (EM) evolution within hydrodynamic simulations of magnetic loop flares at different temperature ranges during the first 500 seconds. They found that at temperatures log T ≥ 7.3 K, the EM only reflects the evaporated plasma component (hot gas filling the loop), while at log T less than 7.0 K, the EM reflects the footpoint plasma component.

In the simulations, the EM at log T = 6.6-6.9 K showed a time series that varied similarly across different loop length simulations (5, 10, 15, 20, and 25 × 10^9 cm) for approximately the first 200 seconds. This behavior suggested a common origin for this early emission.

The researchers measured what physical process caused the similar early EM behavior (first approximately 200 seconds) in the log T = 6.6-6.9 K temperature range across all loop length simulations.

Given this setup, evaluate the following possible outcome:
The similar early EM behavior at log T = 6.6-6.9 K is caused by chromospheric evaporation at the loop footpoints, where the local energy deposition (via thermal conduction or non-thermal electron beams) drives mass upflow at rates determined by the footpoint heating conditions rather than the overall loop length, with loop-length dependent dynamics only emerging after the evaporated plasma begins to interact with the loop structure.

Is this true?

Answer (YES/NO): NO